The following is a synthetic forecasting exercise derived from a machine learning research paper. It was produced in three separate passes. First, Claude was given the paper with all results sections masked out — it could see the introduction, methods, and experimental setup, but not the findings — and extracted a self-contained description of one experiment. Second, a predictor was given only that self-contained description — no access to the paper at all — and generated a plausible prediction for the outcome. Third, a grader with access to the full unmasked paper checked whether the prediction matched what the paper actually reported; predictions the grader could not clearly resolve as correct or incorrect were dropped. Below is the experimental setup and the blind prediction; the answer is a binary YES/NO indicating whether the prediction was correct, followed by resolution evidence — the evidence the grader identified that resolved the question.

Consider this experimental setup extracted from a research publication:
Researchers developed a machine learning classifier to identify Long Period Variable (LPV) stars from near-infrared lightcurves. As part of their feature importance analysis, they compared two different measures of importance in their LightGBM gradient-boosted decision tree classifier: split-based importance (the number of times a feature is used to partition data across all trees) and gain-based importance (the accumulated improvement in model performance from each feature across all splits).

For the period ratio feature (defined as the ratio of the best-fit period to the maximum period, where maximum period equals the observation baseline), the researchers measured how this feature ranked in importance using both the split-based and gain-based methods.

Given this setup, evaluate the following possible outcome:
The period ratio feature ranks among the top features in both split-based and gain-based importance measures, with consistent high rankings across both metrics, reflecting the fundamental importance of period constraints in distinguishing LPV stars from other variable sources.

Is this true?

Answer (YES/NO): YES